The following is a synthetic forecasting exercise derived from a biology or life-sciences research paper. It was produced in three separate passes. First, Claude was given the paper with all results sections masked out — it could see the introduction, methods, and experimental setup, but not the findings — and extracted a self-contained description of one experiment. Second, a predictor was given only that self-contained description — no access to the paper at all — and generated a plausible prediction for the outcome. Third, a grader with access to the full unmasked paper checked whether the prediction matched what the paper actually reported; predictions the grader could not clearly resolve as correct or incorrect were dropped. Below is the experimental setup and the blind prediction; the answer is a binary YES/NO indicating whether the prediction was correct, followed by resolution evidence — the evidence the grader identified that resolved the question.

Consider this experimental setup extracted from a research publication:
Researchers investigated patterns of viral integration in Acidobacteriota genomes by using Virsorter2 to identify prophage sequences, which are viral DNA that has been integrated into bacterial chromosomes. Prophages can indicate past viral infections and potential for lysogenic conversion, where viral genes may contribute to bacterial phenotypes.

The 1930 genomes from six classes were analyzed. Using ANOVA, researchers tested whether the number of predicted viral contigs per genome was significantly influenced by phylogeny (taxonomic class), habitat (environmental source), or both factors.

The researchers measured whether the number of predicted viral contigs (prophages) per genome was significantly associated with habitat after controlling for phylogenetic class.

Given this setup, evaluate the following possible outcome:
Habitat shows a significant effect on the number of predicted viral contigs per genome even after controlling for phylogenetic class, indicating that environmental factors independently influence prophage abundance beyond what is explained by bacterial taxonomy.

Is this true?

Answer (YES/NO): YES